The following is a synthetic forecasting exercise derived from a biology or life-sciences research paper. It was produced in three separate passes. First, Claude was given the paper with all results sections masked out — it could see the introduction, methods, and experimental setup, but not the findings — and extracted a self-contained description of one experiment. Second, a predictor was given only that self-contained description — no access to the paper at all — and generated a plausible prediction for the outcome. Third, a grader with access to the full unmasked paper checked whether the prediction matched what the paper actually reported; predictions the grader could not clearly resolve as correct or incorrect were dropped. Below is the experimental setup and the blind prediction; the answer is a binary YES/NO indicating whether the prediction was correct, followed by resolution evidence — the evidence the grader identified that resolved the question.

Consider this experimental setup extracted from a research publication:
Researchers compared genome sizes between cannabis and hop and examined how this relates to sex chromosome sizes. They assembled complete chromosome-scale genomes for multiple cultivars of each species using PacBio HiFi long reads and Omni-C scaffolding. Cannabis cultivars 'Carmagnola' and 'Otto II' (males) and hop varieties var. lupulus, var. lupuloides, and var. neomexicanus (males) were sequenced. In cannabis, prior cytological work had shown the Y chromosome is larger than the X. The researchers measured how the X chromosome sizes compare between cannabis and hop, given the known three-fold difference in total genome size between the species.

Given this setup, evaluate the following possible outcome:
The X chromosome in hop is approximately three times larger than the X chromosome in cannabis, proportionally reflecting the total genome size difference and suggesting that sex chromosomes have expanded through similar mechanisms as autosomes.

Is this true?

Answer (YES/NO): YES